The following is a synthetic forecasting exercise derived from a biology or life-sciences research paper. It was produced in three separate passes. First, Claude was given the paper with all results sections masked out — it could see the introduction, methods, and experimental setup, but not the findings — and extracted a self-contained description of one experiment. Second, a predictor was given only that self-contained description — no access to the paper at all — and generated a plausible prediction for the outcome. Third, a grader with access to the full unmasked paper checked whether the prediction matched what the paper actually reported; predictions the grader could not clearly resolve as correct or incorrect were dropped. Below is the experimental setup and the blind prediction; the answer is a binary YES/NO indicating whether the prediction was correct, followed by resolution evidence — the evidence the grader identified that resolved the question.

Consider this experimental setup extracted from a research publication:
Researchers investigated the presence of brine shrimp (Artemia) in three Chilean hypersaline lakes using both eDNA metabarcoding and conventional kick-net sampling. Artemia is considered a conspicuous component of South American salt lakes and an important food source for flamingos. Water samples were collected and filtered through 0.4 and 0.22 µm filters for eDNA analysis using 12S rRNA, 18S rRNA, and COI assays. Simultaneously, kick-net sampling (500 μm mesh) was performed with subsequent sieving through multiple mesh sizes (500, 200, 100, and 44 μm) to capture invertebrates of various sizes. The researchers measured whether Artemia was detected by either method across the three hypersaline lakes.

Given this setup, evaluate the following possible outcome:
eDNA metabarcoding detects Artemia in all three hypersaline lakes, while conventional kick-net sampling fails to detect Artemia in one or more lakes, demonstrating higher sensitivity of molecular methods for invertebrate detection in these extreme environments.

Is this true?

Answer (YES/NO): NO